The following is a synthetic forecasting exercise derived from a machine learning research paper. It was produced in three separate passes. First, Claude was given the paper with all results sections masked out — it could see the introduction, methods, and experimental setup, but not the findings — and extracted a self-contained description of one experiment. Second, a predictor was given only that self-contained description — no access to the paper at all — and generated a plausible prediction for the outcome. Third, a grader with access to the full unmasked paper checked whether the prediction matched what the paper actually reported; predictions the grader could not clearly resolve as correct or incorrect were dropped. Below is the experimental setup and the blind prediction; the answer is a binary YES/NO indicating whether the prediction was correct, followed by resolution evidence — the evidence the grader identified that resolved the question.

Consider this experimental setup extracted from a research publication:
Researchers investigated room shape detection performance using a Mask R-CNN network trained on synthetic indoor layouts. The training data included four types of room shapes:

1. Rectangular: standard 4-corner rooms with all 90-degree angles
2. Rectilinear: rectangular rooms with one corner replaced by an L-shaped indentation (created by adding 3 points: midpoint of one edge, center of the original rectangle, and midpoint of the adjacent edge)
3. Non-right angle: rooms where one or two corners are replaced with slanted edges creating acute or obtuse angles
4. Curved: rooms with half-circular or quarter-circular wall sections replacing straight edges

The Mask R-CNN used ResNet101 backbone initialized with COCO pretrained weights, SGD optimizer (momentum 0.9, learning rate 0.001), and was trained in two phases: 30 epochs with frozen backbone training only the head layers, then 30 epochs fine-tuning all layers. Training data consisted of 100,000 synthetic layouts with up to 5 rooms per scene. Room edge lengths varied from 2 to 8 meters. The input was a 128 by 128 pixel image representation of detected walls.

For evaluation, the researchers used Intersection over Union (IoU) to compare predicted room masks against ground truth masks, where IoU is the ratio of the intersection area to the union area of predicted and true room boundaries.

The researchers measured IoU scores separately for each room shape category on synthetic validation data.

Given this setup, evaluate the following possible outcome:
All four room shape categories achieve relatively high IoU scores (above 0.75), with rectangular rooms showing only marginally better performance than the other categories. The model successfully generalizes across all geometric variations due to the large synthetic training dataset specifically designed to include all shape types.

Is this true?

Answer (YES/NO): NO